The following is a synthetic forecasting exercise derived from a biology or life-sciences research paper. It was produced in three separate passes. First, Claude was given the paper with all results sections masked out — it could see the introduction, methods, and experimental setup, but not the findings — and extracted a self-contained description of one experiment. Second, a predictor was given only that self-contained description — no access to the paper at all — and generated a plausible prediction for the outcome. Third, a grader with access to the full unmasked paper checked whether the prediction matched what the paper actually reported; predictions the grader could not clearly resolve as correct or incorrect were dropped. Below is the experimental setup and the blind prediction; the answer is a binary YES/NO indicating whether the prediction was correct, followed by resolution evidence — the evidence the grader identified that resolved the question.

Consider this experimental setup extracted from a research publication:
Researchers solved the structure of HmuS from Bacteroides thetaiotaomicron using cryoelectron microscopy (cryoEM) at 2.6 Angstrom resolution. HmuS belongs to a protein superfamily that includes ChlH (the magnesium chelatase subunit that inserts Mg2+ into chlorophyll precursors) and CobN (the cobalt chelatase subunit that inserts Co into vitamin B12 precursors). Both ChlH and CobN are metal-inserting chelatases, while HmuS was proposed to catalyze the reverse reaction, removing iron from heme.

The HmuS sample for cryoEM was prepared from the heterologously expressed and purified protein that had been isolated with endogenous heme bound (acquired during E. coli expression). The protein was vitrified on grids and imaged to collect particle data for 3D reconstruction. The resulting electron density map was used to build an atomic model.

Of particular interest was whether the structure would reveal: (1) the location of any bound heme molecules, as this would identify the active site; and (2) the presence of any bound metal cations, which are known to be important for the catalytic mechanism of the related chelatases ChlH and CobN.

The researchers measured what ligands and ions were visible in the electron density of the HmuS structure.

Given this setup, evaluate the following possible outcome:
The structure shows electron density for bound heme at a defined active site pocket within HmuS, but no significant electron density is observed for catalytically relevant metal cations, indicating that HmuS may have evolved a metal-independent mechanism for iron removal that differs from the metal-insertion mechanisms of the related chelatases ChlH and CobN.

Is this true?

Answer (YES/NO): NO